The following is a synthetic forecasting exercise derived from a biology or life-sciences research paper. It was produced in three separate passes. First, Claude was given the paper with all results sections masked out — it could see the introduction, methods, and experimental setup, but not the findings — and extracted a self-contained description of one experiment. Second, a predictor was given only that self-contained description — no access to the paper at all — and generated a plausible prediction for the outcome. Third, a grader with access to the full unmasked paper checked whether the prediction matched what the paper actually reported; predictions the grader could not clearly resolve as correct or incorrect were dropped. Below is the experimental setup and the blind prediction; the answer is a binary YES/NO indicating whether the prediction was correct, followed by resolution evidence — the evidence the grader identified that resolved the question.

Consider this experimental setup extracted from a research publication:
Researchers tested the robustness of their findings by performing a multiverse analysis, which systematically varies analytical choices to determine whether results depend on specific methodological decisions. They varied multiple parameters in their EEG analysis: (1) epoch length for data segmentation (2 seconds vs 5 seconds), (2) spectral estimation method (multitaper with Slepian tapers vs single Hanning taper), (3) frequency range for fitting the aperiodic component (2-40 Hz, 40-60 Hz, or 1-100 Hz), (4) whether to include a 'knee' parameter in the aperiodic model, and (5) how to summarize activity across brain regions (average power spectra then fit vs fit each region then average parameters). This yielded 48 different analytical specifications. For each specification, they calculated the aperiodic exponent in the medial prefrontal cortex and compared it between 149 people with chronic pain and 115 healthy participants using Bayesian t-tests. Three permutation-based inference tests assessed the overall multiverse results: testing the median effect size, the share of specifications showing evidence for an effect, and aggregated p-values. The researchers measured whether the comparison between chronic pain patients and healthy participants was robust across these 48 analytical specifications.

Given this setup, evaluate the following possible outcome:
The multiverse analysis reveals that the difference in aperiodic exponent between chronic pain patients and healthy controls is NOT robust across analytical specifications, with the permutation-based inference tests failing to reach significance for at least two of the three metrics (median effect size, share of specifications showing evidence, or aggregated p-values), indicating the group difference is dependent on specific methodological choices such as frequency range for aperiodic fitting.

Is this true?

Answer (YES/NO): NO